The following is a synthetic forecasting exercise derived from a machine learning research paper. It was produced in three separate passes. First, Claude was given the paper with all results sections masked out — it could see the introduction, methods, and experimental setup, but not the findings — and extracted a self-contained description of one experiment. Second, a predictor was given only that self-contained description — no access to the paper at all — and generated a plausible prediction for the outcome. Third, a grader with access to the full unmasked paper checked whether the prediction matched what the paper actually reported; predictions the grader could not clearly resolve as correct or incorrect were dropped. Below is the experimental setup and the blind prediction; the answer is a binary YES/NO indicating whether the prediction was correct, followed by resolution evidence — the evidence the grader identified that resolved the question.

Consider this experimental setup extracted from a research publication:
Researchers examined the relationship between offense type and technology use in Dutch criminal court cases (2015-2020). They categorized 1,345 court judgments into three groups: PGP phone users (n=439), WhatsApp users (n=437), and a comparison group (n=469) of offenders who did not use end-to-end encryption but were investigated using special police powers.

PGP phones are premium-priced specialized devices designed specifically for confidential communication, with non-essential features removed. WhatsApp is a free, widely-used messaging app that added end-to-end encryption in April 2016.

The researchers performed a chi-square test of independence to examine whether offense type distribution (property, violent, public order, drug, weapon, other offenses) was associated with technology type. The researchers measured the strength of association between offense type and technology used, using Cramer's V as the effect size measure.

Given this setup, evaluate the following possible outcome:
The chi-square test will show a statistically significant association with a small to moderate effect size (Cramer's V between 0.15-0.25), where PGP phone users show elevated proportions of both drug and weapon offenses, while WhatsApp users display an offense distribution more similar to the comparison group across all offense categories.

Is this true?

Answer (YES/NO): NO